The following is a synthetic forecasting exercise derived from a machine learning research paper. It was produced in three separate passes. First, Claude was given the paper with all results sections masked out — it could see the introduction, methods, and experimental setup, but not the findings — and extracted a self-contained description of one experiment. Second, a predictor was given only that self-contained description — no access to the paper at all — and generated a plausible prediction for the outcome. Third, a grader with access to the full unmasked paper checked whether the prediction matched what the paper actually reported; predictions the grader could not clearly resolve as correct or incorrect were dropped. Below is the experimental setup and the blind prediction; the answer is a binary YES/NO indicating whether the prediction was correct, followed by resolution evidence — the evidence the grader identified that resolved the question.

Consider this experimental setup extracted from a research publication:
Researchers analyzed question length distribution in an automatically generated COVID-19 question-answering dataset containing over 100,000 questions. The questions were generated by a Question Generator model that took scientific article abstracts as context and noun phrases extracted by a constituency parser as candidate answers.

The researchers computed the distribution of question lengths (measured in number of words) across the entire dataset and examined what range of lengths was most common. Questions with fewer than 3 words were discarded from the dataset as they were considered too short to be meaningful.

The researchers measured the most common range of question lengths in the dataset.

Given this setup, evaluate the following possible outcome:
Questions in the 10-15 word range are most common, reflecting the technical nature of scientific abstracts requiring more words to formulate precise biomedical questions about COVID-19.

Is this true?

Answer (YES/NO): NO